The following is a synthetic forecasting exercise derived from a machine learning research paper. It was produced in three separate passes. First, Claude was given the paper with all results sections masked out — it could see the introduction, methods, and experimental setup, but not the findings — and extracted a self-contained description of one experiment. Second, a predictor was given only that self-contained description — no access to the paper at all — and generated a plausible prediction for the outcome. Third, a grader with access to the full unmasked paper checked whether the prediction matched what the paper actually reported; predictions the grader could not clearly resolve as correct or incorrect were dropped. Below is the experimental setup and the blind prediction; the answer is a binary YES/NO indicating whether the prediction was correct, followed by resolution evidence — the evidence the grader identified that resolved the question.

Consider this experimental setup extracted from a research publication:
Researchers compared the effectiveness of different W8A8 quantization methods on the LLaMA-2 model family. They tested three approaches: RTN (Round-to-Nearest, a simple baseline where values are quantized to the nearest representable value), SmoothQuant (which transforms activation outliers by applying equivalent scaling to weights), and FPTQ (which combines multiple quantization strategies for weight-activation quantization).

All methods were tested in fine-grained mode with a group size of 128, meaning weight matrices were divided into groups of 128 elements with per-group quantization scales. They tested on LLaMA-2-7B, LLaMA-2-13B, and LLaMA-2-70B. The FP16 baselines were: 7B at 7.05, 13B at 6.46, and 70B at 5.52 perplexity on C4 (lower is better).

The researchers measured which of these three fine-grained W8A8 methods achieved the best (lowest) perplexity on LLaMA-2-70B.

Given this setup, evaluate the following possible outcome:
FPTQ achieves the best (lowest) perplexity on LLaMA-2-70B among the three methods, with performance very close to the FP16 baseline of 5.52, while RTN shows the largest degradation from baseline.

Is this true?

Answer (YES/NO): YES